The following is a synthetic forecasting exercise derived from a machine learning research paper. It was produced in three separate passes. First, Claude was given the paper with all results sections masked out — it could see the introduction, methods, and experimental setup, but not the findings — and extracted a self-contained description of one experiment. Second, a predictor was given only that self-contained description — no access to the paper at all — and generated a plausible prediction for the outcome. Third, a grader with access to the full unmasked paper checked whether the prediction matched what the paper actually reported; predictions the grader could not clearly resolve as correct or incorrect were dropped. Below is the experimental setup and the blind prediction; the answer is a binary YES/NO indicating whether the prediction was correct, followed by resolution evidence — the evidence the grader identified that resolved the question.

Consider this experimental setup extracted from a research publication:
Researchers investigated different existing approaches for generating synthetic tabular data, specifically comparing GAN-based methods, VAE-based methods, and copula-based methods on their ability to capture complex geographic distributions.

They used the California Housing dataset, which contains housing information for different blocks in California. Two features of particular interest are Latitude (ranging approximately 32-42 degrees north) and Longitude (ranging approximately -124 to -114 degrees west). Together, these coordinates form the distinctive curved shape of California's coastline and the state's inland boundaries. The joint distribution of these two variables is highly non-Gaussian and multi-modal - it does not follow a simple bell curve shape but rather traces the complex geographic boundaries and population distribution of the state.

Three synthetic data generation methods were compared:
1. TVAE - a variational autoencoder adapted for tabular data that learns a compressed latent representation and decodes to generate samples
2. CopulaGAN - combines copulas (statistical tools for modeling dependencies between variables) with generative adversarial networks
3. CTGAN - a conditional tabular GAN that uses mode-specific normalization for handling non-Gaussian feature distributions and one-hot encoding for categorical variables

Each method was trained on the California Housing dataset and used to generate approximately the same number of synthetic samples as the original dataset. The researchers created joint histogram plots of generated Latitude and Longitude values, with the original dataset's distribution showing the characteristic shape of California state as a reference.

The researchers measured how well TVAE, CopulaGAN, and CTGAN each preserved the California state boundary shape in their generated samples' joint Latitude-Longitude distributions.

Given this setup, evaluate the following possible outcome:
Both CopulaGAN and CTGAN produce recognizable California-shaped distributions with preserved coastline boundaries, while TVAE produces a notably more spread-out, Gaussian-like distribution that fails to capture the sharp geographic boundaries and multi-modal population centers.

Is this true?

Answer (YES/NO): NO